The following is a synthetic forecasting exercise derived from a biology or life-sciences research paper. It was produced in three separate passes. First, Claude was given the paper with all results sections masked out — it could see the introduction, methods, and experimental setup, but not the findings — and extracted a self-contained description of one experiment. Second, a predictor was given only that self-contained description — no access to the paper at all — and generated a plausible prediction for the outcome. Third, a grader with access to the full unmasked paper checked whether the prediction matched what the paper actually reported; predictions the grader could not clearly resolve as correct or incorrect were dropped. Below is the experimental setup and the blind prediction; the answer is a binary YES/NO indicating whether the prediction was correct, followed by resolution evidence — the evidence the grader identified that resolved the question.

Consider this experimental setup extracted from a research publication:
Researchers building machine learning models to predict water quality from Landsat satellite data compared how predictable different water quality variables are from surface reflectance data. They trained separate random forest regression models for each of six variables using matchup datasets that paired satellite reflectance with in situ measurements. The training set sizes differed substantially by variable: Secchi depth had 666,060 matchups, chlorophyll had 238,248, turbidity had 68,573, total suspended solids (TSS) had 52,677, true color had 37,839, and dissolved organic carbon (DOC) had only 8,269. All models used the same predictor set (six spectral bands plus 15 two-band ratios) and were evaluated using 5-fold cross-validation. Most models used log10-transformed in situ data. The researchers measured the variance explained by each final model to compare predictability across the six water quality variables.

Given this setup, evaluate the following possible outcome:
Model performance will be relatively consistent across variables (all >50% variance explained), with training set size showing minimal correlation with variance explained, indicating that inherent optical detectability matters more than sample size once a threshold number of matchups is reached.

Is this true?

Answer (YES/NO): NO